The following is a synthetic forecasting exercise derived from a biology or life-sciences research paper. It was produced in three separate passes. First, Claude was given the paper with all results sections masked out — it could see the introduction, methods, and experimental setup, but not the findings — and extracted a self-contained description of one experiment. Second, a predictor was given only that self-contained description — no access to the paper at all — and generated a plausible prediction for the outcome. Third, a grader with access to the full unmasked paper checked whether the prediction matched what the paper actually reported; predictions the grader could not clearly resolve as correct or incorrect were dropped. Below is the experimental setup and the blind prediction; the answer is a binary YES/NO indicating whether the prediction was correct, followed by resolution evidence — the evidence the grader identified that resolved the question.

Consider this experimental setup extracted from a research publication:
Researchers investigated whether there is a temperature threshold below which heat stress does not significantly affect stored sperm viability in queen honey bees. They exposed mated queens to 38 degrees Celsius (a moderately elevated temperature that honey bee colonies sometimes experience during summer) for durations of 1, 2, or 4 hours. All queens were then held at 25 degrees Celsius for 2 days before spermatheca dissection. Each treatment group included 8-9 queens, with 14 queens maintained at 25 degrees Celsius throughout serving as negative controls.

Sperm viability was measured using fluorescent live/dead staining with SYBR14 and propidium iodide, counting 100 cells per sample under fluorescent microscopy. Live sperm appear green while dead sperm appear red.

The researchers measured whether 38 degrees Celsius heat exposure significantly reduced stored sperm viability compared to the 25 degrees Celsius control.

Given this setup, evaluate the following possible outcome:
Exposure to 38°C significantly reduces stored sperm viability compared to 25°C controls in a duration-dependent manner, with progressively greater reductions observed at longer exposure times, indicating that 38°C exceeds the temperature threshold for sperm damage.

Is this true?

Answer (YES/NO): NO